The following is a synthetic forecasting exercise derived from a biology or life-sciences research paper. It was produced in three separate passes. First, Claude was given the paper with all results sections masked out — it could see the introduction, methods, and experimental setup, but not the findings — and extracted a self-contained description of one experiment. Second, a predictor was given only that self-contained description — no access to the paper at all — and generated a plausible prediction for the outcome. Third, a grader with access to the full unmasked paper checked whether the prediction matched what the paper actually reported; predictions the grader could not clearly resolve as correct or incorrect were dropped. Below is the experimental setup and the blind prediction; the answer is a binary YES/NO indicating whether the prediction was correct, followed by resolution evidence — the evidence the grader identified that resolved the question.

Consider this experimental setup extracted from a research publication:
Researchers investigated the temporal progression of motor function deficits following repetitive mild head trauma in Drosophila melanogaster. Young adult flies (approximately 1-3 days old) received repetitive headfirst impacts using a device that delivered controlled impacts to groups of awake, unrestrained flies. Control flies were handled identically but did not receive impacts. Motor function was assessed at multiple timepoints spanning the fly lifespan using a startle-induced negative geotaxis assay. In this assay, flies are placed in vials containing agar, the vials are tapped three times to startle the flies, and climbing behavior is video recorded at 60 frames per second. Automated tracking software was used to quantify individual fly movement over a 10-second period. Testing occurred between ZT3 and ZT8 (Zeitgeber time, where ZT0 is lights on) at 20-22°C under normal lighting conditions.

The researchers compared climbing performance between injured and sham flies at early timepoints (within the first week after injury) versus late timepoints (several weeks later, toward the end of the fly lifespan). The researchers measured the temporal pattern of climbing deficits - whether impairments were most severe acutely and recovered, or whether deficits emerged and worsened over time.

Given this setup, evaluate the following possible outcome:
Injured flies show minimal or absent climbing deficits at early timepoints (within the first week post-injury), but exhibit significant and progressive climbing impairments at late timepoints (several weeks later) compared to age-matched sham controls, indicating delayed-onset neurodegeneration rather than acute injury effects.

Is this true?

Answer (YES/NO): NO